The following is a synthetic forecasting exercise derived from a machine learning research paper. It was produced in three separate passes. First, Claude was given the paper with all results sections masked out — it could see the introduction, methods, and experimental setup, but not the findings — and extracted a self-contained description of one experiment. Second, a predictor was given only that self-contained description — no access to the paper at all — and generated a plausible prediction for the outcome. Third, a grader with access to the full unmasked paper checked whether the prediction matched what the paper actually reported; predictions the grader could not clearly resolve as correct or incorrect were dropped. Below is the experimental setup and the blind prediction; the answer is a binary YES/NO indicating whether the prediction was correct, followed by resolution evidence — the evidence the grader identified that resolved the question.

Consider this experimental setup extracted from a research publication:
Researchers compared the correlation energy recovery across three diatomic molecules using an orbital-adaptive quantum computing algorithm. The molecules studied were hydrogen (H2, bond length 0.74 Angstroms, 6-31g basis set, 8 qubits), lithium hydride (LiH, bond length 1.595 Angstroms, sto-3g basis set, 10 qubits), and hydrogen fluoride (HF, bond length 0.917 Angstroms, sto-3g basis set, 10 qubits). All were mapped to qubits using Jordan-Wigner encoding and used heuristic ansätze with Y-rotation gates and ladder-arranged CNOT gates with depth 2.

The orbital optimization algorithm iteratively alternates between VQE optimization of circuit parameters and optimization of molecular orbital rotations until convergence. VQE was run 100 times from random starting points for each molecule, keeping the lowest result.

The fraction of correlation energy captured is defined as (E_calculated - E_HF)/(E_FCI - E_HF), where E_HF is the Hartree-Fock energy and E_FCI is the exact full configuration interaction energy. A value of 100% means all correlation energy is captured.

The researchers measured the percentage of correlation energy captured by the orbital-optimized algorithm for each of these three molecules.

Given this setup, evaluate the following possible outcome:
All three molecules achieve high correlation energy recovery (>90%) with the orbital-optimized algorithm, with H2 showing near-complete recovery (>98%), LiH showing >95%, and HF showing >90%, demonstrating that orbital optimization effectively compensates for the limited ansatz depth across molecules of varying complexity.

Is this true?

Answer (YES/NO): NO